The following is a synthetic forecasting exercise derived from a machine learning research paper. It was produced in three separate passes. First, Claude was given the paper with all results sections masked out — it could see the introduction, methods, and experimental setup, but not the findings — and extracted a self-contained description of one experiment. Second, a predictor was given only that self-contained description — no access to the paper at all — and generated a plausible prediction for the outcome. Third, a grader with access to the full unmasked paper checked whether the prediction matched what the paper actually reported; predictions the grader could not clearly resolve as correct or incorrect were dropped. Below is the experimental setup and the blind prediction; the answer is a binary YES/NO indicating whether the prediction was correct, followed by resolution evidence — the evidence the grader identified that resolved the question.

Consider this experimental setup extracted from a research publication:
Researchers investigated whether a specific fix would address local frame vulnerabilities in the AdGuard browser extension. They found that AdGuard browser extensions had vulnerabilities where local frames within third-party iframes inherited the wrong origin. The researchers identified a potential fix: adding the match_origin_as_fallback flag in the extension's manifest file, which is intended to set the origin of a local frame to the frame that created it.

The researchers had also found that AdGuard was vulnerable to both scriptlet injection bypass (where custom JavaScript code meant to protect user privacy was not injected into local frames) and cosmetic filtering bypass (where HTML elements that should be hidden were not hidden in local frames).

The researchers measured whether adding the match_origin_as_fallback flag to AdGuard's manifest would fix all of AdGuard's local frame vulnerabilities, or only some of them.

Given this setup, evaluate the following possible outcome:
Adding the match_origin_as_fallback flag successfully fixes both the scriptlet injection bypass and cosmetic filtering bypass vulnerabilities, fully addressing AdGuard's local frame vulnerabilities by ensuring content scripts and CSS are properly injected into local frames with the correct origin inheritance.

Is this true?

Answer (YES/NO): NO